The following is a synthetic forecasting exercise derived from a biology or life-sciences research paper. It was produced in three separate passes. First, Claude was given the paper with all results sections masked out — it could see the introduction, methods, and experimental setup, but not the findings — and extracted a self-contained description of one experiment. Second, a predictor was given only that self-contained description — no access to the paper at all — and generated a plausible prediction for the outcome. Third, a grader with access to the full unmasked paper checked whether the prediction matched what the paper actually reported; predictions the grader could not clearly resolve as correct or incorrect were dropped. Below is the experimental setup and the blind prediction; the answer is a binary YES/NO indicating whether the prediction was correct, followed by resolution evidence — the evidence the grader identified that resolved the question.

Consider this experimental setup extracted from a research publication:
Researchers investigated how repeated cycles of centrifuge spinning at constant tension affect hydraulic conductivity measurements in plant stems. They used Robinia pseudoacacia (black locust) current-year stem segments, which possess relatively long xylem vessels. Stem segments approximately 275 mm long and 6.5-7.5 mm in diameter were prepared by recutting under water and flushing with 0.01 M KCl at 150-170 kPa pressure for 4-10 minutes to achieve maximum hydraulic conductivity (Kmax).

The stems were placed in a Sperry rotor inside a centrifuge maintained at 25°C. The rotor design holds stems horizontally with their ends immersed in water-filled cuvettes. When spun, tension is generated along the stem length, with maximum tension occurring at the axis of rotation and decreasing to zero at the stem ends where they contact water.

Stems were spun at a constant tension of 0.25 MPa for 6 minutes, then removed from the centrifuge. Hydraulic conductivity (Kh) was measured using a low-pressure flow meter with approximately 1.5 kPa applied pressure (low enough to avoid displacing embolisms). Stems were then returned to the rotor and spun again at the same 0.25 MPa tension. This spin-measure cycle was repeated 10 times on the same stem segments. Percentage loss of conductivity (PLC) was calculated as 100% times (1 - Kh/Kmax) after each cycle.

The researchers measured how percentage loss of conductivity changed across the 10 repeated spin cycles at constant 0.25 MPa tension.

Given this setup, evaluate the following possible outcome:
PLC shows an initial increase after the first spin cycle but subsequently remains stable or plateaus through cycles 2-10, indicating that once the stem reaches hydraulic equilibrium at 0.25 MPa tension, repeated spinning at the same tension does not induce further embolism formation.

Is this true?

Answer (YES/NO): NO